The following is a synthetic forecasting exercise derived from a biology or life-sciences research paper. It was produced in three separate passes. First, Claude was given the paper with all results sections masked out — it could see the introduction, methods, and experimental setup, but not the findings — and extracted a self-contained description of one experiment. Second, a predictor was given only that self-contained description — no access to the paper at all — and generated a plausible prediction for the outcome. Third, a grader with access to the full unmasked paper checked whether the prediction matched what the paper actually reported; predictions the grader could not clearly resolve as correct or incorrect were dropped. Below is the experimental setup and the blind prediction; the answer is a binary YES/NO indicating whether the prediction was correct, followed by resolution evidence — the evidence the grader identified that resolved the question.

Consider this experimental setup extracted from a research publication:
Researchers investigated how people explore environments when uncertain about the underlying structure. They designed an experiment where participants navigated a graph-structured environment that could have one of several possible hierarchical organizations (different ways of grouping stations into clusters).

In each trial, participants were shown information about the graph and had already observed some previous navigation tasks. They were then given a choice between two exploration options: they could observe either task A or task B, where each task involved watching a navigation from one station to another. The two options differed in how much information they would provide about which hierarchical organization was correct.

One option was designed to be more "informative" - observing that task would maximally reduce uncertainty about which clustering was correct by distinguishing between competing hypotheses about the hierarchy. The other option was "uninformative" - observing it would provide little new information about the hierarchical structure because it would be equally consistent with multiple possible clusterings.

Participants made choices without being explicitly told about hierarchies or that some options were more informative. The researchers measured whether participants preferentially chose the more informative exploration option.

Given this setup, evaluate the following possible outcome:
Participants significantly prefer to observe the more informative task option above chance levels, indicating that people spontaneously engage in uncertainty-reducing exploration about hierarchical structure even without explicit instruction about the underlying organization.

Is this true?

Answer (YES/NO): YES